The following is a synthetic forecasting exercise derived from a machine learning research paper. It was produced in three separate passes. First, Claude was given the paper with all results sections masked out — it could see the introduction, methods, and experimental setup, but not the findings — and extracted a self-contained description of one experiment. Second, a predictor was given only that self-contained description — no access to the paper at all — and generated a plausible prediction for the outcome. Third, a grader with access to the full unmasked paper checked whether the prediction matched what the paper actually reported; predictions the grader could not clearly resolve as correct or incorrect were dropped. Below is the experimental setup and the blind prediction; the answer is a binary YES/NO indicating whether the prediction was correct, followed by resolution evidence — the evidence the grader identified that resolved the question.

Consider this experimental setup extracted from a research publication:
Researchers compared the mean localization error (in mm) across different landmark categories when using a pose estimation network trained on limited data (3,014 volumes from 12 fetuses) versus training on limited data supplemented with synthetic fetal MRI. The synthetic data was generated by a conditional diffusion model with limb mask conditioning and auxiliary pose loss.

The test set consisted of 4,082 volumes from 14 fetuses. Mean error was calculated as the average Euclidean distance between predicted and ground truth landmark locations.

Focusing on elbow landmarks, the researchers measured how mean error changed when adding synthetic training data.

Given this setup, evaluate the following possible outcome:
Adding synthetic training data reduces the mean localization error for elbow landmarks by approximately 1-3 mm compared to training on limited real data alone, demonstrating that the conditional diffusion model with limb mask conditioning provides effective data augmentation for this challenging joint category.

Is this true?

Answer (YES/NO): NO